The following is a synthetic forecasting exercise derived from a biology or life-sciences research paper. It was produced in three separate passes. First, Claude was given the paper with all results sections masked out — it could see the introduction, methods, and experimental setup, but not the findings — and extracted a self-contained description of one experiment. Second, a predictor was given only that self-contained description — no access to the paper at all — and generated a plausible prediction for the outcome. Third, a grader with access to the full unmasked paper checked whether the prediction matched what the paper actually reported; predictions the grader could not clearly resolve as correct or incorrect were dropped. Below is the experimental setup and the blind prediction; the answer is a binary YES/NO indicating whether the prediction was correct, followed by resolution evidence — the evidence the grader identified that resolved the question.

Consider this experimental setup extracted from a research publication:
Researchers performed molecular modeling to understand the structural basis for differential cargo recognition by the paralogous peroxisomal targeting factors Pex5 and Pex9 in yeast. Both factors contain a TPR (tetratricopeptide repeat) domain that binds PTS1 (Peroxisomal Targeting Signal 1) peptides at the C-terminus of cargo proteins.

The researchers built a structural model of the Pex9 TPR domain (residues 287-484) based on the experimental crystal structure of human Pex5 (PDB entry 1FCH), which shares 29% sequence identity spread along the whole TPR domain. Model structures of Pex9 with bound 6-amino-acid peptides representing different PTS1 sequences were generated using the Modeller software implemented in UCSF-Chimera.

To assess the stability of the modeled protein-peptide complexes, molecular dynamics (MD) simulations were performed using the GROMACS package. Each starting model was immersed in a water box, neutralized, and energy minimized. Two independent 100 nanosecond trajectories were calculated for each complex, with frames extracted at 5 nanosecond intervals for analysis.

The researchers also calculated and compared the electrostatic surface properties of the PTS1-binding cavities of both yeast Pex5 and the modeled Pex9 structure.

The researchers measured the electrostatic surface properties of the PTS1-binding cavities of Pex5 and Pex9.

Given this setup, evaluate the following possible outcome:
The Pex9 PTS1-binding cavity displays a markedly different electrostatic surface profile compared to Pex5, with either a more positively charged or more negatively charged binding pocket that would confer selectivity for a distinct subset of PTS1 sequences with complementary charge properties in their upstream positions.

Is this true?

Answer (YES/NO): NO